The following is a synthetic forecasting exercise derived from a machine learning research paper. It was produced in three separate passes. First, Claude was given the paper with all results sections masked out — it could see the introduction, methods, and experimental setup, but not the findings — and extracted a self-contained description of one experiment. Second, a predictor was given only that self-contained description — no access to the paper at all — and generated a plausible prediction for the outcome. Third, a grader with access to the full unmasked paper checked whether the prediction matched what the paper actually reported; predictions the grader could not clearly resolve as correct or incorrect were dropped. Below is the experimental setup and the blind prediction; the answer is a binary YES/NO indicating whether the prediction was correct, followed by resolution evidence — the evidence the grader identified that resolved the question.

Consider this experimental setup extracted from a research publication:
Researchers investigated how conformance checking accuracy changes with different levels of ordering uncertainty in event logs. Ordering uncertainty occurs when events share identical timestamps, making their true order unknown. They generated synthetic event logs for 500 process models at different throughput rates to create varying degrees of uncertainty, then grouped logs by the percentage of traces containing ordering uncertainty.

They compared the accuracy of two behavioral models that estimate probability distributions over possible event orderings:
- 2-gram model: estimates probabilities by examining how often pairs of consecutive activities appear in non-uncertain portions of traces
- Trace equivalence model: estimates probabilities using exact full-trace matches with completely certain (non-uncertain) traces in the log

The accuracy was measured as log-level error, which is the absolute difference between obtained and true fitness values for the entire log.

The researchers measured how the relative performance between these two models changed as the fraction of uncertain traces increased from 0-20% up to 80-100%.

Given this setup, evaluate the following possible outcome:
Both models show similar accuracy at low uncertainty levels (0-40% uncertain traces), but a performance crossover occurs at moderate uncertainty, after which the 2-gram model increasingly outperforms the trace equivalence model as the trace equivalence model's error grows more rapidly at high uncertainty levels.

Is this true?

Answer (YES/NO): NO